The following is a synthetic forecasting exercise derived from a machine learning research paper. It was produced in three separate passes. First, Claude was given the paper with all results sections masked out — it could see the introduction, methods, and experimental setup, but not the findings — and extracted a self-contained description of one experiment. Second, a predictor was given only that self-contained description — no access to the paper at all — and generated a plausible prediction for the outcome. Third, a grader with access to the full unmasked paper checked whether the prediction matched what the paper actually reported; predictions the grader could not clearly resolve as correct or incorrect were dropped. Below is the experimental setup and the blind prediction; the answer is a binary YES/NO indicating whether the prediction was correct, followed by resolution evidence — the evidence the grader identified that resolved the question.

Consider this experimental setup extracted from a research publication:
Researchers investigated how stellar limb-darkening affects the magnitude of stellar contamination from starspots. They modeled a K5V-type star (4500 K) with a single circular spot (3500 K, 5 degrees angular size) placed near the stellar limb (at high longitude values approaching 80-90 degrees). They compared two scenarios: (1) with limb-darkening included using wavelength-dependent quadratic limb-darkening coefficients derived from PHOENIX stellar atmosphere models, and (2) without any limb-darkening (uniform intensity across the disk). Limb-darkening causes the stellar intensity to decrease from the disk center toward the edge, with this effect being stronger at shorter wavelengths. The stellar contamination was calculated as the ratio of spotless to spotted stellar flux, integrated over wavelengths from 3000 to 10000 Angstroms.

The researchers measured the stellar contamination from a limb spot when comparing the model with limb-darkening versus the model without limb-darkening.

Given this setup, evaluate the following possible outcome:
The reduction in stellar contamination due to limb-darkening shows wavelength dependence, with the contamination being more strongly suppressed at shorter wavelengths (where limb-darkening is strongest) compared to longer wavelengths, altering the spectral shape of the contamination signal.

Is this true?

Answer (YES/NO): YES